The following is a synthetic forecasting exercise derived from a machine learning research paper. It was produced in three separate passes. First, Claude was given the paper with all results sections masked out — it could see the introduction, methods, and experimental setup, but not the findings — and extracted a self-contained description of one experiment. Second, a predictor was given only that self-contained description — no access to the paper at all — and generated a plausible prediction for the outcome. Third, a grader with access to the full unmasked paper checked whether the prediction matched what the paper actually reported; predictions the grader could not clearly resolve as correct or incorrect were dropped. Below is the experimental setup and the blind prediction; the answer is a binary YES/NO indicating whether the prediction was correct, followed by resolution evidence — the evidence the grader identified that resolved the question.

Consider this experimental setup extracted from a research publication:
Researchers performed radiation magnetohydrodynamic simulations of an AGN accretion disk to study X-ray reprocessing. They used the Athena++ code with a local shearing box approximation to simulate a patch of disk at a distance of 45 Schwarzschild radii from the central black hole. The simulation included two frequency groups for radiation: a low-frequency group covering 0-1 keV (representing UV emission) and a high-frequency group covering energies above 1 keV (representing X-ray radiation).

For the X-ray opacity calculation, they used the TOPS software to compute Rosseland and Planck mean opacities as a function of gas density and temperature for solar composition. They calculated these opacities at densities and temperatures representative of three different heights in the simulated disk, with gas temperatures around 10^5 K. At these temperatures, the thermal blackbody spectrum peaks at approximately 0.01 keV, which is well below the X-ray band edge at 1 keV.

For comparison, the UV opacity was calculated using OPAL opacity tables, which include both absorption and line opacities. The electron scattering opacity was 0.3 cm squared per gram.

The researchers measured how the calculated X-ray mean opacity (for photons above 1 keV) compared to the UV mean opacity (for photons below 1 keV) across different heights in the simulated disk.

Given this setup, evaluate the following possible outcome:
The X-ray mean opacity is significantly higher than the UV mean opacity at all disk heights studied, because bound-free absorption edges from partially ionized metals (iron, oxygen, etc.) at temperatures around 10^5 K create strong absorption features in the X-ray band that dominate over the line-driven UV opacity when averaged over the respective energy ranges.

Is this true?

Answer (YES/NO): NO